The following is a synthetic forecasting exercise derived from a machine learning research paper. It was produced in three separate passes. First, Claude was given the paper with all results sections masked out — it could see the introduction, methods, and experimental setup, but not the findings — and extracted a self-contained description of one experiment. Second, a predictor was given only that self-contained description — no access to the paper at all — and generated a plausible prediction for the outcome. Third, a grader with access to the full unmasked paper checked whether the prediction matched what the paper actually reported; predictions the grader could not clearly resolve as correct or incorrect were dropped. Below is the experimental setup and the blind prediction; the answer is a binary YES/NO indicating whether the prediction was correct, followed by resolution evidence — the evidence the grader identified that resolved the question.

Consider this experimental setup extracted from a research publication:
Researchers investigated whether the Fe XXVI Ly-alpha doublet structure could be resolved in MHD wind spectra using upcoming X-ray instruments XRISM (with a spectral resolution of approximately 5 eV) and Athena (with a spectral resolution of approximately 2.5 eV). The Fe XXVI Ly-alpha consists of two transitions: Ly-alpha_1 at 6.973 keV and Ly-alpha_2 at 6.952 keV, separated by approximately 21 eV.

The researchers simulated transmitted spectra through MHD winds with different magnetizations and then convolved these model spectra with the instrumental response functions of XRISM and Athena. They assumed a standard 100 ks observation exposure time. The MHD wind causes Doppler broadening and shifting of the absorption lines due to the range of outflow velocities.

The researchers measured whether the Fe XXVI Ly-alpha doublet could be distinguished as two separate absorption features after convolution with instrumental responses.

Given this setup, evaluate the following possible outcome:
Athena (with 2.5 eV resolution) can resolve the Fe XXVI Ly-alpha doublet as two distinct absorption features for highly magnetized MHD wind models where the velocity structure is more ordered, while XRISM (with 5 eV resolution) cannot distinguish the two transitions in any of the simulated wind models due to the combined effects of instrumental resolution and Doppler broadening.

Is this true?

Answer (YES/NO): NO